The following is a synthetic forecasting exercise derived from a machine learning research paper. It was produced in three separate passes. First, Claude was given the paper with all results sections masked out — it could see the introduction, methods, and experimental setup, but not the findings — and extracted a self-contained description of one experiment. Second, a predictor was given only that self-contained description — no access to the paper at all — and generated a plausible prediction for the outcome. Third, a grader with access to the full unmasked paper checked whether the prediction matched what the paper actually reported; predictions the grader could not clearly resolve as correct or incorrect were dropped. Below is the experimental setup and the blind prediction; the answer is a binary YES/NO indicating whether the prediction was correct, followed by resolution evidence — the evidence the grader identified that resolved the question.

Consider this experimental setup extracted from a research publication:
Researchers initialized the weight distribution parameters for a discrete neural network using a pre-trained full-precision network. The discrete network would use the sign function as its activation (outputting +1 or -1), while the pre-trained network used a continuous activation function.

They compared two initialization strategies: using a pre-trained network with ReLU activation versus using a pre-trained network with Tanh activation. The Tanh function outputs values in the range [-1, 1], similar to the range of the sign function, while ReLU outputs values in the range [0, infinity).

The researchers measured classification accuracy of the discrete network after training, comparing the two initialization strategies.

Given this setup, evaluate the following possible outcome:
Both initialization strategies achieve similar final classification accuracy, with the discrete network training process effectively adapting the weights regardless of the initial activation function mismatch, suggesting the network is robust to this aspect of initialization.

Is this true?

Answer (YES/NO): NO